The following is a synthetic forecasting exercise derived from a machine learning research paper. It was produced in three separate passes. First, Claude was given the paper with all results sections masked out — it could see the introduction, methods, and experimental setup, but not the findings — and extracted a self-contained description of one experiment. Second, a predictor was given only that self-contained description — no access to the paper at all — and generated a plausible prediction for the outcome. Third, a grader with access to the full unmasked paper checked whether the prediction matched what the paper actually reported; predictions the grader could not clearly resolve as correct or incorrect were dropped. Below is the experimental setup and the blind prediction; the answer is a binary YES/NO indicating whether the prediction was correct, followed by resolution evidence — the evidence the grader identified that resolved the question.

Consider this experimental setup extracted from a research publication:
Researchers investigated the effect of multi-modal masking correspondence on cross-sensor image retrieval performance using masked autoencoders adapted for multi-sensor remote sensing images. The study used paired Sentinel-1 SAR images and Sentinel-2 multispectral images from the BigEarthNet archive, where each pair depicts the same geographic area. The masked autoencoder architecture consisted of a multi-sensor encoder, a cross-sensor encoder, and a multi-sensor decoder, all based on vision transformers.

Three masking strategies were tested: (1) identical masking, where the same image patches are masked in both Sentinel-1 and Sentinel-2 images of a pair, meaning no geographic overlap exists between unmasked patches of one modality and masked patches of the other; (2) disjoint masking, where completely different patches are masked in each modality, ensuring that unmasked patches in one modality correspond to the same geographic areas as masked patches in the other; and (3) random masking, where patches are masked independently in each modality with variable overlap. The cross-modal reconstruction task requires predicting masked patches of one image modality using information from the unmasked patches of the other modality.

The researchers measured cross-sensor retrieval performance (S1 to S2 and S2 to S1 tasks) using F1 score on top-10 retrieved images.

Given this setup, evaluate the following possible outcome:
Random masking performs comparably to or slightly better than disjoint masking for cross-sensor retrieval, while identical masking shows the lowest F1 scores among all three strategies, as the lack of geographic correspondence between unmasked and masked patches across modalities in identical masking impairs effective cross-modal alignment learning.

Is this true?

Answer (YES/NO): NO